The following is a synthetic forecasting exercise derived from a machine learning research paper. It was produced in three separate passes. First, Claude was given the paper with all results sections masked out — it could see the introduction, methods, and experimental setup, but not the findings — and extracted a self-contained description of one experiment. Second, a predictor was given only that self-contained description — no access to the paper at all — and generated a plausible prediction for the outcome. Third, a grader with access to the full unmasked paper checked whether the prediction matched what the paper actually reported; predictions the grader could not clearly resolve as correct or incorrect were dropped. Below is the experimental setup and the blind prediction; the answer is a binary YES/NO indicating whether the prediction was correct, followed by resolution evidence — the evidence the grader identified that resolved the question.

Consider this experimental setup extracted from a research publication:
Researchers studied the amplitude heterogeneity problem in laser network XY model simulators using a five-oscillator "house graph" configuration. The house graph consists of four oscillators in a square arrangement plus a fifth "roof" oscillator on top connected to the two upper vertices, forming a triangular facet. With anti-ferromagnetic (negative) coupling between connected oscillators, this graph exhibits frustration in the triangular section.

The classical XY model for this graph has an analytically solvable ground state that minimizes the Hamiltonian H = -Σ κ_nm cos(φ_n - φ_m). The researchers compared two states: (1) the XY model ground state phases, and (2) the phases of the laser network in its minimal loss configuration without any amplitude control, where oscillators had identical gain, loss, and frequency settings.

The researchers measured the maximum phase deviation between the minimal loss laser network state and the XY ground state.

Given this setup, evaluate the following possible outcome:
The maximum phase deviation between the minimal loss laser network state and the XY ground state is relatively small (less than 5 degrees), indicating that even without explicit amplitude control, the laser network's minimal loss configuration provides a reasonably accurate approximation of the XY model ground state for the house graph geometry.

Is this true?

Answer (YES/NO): NO